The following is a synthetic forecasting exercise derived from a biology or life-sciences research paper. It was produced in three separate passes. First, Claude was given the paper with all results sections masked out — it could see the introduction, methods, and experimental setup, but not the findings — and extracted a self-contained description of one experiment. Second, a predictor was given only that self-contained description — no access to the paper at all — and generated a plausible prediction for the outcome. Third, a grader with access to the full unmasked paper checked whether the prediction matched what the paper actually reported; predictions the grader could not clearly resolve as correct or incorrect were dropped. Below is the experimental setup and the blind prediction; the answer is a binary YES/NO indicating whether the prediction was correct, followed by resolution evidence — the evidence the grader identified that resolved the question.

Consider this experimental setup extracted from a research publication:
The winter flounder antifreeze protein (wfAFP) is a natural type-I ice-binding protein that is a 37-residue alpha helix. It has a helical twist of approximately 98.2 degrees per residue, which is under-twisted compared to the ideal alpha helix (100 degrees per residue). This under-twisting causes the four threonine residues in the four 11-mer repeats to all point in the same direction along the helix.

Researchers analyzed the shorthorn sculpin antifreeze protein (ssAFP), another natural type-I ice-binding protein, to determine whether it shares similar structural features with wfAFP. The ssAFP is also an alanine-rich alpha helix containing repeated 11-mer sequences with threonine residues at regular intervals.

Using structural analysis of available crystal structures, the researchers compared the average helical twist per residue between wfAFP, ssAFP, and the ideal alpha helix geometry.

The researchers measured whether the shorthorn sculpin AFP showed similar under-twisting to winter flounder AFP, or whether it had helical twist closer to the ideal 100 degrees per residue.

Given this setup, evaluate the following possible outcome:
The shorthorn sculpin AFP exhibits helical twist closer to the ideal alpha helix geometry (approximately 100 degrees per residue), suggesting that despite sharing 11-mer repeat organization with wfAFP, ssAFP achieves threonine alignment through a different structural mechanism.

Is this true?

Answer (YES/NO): NO